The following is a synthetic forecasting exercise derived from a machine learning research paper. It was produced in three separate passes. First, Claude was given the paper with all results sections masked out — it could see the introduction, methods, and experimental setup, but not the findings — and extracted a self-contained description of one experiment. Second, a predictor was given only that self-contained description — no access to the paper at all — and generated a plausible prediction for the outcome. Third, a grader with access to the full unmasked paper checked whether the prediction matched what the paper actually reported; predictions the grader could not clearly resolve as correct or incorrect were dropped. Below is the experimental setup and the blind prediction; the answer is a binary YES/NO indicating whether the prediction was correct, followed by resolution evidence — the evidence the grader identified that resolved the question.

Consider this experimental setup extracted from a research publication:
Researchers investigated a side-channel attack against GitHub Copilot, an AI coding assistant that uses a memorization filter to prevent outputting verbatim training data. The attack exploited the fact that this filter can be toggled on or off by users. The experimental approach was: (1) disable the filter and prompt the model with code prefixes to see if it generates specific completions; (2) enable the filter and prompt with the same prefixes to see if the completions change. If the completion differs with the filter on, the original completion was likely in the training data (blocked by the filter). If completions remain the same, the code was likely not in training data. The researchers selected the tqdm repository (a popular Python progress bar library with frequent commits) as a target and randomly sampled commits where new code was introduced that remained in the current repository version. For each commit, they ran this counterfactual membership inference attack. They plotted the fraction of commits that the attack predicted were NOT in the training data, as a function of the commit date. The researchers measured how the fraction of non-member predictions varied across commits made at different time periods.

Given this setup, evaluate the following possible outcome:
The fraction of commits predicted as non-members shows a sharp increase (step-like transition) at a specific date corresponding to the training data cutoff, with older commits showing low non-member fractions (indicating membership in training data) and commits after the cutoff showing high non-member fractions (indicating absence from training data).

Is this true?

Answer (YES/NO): YES